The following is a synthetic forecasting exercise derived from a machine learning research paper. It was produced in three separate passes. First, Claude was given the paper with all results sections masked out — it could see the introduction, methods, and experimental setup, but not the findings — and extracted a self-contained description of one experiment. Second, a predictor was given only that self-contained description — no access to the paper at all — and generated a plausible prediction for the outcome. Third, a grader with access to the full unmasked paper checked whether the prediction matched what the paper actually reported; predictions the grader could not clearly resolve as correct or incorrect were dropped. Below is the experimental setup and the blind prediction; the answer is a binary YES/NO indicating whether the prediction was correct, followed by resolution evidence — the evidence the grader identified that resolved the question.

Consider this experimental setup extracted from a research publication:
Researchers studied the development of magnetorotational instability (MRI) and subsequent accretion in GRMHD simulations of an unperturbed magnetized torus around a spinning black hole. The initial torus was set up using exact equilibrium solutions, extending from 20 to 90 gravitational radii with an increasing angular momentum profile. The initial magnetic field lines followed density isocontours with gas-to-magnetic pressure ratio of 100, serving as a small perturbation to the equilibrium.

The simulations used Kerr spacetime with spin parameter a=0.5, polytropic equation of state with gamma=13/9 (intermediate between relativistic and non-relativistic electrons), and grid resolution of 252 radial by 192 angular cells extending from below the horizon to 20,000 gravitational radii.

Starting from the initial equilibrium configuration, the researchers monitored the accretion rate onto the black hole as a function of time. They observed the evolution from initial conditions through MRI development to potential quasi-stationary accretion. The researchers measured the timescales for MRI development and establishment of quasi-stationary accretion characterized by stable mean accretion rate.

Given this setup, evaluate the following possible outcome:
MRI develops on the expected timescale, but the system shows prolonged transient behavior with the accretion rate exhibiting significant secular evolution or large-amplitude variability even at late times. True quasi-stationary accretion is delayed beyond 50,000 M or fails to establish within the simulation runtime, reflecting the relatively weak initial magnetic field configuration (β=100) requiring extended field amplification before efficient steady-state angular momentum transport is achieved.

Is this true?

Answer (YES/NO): NO